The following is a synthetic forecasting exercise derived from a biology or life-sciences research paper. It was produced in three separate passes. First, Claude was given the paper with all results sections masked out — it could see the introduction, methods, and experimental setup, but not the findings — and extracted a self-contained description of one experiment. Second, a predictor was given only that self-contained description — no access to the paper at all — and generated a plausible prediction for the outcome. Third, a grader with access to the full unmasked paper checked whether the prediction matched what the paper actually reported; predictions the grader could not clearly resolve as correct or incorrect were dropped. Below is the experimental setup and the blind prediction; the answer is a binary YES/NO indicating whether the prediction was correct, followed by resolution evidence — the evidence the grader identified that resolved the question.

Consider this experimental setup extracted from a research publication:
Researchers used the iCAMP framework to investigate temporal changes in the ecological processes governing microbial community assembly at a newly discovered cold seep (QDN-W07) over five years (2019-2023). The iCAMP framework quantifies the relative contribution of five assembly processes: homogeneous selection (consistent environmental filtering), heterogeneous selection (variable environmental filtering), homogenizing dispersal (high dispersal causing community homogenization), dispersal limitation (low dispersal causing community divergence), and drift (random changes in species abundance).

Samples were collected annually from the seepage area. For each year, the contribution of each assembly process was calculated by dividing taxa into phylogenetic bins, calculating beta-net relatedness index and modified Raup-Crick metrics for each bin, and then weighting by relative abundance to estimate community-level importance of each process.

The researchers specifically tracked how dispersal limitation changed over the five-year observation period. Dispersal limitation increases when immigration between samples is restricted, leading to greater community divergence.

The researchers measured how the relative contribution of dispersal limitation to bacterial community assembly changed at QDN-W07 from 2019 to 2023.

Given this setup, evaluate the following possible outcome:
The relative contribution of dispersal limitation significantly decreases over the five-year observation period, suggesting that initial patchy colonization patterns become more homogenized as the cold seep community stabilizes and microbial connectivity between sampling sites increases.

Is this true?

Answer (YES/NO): NO